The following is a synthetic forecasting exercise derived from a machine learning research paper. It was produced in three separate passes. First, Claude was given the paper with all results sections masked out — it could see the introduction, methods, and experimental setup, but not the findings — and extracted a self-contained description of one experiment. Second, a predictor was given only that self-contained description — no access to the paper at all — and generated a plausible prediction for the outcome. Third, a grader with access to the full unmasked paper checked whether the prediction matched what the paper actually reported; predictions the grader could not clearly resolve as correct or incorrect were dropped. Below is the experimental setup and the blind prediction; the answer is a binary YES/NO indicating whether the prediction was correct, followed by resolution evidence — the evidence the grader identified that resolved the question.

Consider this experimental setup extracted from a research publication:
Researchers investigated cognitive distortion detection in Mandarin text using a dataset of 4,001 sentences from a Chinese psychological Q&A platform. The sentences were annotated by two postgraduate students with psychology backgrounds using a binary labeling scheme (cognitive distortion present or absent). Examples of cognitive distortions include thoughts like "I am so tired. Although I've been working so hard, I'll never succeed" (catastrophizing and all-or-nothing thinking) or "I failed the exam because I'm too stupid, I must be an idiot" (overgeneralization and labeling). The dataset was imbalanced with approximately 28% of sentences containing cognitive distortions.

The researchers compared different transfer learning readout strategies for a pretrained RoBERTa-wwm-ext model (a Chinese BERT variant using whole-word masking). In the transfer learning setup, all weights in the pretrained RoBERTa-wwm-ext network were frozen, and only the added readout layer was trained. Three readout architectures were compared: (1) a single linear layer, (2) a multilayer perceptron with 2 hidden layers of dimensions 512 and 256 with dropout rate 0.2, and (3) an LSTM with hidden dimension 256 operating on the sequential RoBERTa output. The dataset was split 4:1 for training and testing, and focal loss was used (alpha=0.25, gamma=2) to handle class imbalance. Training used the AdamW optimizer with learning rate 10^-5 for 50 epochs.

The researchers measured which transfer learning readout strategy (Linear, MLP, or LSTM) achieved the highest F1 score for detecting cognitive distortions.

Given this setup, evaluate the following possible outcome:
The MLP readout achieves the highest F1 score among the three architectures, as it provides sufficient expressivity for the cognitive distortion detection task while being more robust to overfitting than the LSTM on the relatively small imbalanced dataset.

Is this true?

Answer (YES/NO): NO